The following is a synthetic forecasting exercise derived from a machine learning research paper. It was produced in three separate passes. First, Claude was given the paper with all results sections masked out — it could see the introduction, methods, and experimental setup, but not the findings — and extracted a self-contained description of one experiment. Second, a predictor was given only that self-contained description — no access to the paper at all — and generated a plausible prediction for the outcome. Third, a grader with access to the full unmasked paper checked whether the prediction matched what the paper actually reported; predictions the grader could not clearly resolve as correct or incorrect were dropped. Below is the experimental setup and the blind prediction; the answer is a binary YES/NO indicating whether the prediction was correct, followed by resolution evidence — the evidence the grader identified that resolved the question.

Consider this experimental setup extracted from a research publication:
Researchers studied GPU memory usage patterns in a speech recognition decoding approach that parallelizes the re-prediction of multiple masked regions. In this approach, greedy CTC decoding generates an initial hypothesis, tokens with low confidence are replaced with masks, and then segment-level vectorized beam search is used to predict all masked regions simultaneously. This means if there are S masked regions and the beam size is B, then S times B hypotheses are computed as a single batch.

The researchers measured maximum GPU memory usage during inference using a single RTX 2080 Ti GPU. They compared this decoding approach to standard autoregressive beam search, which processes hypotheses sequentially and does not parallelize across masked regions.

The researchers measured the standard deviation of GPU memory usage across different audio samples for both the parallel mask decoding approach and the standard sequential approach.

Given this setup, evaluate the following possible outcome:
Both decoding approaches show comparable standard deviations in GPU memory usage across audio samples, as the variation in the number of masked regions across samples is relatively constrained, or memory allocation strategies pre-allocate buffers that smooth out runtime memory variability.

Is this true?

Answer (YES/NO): NO